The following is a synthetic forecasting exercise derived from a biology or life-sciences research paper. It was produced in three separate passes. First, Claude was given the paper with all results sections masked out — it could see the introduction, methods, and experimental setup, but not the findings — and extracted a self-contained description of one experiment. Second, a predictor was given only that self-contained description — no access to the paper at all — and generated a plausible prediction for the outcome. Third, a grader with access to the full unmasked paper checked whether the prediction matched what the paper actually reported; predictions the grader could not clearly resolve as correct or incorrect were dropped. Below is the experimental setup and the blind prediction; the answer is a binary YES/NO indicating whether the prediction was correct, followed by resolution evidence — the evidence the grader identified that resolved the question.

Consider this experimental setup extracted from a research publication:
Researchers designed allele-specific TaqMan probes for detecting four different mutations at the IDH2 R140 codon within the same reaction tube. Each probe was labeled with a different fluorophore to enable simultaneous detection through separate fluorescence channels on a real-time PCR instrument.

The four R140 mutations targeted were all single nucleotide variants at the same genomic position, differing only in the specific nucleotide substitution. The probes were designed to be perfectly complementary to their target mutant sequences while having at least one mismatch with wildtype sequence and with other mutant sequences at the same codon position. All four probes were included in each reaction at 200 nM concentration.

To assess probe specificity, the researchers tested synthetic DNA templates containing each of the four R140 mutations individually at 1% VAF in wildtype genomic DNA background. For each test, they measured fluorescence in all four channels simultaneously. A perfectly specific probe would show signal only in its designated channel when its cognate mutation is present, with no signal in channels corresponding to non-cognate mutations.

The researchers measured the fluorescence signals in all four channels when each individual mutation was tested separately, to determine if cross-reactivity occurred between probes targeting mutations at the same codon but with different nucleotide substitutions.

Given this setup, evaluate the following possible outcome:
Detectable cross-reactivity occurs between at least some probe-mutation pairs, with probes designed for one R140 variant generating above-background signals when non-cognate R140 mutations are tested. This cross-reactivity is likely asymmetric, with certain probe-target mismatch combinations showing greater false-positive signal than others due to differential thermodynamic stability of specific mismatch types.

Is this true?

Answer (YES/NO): NO